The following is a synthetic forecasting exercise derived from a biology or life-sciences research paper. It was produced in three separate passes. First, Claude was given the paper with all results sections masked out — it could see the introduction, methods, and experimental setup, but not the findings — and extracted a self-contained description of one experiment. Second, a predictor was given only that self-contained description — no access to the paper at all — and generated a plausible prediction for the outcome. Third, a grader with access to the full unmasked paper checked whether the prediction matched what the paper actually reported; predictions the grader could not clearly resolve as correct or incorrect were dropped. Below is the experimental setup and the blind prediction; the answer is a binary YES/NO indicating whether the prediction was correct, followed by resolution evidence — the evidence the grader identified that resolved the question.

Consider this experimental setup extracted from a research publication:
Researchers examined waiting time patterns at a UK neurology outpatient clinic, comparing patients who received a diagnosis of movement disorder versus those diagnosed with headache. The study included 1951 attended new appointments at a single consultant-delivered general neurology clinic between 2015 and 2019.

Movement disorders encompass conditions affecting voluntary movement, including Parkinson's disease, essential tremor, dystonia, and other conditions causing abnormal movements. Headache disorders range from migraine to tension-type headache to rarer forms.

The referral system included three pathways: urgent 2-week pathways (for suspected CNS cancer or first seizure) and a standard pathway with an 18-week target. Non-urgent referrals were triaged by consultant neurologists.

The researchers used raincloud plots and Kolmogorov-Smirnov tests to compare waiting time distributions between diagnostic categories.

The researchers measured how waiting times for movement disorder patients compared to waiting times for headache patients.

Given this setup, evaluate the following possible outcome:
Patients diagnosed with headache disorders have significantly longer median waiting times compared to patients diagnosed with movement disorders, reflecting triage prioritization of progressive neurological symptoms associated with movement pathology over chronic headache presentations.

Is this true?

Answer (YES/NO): NO